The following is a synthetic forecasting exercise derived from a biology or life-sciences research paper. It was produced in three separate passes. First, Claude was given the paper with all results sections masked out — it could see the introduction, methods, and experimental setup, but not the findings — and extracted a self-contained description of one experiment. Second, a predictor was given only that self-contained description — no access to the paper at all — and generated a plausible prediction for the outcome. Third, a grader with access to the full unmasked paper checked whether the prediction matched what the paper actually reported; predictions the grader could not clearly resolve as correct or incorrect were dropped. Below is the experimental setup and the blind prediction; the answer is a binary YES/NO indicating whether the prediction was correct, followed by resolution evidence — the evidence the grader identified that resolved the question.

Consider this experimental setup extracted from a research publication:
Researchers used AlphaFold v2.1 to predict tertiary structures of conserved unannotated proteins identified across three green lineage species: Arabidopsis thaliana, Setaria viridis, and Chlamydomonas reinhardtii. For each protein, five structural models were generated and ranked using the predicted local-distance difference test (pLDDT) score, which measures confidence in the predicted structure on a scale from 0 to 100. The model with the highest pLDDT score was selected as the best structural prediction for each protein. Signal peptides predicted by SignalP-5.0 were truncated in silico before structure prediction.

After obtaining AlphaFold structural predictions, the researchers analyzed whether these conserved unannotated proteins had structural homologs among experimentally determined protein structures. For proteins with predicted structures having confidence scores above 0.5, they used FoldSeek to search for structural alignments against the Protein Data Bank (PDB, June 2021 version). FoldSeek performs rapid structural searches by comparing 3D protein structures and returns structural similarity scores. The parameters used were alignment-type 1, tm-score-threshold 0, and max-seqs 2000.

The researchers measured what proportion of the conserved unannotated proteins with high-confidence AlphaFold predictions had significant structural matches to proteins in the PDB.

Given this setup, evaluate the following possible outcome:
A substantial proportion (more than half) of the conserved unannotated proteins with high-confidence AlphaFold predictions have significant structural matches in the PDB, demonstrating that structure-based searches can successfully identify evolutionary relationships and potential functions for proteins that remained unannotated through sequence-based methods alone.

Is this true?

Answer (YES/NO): NO